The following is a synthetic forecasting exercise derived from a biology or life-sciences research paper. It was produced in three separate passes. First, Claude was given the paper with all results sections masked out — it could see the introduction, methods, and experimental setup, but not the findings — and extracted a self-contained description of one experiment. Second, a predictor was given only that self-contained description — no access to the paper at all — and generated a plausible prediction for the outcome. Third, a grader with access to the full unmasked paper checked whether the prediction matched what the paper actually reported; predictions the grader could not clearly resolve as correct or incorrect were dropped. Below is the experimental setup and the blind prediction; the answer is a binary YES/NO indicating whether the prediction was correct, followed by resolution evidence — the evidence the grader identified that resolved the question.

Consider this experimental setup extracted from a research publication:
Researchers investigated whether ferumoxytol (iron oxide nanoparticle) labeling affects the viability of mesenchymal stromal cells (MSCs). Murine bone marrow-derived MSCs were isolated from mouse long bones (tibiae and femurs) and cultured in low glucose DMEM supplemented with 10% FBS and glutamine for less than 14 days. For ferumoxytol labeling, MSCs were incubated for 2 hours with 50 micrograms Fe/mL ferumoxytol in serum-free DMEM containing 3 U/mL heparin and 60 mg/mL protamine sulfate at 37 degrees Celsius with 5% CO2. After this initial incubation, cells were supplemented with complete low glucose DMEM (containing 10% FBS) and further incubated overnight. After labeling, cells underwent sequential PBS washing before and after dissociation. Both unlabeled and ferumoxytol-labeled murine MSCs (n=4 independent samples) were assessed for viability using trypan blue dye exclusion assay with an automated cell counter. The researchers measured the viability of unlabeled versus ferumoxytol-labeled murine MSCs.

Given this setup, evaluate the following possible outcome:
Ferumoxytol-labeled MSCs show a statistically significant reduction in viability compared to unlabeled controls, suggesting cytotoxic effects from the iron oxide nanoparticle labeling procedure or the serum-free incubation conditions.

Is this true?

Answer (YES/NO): NO